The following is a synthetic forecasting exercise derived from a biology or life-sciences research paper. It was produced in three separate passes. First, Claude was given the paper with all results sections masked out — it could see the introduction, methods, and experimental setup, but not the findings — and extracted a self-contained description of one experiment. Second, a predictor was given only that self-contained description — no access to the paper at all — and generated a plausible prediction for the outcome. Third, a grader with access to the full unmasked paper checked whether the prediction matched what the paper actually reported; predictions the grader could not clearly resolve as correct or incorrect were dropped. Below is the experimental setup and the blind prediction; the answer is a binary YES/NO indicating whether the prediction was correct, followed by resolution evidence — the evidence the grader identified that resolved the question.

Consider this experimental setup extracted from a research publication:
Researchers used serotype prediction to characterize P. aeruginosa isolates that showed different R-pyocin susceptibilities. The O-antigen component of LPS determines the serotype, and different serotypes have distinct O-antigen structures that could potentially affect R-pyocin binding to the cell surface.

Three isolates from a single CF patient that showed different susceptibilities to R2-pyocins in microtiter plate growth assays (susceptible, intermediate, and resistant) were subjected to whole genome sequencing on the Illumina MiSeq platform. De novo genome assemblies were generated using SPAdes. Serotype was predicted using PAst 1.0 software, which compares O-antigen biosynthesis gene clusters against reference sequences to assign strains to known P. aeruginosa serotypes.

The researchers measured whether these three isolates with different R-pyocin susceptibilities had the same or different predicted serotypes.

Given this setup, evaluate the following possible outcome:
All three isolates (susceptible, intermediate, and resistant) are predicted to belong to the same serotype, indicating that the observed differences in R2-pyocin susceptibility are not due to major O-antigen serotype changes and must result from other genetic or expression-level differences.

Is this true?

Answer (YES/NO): YES